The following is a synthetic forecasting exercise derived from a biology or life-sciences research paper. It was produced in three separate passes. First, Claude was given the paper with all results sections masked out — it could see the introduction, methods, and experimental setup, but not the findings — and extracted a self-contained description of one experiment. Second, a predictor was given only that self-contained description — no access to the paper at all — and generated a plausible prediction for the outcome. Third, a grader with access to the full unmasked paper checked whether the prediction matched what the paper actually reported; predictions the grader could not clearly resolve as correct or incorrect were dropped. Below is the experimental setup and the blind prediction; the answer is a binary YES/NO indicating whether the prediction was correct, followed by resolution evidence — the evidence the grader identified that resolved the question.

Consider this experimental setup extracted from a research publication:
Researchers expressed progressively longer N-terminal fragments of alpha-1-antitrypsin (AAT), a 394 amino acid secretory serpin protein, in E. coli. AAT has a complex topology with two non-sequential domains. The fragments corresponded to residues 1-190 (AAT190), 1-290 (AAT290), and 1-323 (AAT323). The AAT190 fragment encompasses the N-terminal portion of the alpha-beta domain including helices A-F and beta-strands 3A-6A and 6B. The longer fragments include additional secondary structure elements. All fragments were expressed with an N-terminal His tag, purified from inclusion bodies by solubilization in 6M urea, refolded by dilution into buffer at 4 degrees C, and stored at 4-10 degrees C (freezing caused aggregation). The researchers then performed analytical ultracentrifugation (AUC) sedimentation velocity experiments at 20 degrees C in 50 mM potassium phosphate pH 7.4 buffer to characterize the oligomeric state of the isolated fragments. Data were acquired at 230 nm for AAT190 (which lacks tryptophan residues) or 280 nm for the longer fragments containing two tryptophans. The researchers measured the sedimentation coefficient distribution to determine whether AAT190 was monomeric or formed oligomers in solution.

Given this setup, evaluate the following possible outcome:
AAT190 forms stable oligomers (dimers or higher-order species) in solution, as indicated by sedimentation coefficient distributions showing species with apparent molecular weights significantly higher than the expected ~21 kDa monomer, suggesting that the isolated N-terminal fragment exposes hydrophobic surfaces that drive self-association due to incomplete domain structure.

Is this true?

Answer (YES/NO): NO